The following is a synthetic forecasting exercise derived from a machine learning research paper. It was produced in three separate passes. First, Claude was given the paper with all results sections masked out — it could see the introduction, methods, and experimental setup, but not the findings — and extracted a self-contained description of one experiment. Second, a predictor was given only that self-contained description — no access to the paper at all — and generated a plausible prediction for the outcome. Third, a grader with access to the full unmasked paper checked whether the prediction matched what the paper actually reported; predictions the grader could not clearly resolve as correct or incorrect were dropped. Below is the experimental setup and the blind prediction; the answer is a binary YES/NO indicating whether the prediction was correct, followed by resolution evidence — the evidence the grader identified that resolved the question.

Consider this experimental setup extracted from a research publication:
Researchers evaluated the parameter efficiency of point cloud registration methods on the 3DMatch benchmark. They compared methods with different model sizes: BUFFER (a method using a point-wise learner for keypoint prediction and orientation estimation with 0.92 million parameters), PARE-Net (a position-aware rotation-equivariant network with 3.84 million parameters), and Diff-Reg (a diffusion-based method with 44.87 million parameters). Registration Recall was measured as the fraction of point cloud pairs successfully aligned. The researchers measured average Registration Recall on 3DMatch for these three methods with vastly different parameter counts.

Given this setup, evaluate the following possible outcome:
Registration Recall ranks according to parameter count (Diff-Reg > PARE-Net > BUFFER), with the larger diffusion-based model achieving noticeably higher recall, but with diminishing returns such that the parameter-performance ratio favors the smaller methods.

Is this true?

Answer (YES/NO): NO